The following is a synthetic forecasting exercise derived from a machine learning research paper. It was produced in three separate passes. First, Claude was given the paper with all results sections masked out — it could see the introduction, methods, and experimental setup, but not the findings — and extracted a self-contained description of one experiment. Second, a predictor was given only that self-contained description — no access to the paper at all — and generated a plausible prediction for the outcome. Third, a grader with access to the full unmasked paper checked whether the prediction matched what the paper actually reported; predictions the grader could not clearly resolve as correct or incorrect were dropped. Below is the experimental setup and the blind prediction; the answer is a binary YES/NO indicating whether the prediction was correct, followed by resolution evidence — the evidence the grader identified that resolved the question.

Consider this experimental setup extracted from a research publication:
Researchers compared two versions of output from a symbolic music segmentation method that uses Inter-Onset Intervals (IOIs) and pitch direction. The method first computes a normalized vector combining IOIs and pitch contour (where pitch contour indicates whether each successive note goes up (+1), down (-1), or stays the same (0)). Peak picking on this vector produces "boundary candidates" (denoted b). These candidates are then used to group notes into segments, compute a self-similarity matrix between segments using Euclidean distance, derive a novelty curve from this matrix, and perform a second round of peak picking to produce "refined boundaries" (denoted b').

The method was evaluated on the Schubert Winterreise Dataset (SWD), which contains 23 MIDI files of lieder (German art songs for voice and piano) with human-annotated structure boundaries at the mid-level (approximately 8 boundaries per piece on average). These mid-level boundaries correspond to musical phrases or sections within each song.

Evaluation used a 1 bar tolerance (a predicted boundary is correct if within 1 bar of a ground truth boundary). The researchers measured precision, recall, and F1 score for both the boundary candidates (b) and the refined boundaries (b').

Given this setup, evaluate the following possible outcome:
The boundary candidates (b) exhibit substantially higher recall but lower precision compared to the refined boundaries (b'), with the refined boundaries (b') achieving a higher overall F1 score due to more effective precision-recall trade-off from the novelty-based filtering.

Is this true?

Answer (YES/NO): NO